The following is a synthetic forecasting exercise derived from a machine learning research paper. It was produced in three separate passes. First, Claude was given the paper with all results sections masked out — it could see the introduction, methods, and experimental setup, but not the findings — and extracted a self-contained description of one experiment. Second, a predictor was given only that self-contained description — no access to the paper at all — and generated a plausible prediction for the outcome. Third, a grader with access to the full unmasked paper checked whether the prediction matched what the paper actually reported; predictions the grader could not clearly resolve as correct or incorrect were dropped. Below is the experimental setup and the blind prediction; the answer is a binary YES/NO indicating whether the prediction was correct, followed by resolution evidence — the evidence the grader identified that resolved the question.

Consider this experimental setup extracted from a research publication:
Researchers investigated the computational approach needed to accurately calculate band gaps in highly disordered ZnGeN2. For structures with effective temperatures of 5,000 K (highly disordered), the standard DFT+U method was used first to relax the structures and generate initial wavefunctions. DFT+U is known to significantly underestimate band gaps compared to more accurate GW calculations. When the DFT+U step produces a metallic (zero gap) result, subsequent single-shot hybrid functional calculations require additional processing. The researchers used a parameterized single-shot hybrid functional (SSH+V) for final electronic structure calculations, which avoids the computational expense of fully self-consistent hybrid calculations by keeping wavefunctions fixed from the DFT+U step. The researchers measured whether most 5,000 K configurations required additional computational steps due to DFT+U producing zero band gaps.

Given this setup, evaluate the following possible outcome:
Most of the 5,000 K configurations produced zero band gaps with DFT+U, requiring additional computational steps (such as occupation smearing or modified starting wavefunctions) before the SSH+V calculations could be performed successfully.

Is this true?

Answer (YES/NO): YES